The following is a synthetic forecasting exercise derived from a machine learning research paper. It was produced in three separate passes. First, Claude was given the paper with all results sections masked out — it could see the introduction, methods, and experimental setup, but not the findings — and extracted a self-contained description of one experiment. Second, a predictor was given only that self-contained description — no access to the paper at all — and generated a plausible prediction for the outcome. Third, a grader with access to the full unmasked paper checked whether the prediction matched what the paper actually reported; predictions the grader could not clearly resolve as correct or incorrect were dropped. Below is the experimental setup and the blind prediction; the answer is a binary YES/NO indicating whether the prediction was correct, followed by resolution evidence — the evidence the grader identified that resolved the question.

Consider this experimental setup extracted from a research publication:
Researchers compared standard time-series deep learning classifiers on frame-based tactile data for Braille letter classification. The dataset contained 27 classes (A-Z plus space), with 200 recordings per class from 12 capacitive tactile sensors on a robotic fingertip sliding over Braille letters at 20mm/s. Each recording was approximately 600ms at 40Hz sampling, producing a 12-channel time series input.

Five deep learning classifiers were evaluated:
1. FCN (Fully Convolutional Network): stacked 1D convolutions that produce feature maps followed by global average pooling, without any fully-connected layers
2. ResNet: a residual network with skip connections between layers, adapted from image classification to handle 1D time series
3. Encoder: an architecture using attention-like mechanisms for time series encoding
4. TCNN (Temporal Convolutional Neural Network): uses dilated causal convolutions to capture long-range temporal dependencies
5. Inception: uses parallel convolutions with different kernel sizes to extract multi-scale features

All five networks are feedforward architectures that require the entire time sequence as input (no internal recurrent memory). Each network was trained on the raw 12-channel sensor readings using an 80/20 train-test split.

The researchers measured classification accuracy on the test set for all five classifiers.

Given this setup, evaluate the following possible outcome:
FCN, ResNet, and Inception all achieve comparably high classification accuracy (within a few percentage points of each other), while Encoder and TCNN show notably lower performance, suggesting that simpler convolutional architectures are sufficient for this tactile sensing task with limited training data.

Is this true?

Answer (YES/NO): YES